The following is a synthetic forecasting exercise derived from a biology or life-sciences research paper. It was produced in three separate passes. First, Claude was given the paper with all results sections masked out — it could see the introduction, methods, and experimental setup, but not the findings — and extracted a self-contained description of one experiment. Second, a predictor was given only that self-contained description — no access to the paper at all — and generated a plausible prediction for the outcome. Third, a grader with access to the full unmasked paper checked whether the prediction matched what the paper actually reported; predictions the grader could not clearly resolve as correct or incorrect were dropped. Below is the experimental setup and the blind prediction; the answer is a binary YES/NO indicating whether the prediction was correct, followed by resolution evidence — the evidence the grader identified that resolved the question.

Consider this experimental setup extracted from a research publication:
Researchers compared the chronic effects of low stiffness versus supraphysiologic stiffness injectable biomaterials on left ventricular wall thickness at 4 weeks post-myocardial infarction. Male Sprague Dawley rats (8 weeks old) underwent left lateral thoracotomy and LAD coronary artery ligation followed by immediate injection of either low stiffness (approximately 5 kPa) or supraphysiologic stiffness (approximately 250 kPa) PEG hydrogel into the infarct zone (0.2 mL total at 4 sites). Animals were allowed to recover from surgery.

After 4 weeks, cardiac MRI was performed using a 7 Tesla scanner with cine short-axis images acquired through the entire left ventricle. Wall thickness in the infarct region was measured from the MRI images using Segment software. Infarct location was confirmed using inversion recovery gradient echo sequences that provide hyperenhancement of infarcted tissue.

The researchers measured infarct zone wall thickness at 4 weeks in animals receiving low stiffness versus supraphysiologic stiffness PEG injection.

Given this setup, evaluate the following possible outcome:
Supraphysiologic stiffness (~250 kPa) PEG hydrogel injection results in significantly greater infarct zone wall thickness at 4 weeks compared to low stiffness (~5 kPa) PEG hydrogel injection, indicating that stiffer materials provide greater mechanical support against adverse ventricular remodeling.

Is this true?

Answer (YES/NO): NO